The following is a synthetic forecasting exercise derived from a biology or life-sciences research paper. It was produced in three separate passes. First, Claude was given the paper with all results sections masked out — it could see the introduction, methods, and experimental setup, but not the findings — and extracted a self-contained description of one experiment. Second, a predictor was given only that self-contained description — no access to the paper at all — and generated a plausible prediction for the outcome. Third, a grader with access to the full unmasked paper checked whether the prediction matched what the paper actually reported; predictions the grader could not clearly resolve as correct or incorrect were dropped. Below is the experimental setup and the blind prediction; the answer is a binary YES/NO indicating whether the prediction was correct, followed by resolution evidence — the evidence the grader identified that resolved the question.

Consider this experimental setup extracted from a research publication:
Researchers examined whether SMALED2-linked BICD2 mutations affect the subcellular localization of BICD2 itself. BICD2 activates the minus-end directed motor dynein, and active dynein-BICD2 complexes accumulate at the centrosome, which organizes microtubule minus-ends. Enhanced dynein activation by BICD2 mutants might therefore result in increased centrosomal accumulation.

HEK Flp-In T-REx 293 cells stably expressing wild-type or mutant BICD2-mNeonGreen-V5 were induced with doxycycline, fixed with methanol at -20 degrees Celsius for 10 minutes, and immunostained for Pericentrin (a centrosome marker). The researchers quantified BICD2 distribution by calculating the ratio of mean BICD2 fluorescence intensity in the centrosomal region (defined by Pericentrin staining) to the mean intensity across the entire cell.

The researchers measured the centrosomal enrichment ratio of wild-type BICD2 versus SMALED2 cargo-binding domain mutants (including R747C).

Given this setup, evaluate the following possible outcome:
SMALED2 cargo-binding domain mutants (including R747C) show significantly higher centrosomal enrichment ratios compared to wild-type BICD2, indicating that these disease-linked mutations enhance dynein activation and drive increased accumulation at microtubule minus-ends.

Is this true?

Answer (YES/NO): YES